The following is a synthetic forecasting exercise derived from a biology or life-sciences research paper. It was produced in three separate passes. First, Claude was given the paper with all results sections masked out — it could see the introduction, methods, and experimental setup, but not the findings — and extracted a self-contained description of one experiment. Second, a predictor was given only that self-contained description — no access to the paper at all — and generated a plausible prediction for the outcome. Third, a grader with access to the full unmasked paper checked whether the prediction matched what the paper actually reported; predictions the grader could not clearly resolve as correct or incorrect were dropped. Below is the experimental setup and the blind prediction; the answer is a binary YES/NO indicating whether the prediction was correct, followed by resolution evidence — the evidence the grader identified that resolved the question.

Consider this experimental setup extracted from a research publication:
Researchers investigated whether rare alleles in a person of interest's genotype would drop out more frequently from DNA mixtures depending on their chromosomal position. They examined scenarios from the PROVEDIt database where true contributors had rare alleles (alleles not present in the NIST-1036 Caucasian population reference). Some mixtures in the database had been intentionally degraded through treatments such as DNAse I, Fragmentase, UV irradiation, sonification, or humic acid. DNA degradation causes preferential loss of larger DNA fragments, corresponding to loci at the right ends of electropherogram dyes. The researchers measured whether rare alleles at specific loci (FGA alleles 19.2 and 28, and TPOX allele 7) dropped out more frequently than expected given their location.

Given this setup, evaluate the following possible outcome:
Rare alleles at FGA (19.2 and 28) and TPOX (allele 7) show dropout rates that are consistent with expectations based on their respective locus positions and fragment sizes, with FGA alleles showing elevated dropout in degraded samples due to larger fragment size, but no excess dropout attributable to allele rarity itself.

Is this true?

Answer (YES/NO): YES